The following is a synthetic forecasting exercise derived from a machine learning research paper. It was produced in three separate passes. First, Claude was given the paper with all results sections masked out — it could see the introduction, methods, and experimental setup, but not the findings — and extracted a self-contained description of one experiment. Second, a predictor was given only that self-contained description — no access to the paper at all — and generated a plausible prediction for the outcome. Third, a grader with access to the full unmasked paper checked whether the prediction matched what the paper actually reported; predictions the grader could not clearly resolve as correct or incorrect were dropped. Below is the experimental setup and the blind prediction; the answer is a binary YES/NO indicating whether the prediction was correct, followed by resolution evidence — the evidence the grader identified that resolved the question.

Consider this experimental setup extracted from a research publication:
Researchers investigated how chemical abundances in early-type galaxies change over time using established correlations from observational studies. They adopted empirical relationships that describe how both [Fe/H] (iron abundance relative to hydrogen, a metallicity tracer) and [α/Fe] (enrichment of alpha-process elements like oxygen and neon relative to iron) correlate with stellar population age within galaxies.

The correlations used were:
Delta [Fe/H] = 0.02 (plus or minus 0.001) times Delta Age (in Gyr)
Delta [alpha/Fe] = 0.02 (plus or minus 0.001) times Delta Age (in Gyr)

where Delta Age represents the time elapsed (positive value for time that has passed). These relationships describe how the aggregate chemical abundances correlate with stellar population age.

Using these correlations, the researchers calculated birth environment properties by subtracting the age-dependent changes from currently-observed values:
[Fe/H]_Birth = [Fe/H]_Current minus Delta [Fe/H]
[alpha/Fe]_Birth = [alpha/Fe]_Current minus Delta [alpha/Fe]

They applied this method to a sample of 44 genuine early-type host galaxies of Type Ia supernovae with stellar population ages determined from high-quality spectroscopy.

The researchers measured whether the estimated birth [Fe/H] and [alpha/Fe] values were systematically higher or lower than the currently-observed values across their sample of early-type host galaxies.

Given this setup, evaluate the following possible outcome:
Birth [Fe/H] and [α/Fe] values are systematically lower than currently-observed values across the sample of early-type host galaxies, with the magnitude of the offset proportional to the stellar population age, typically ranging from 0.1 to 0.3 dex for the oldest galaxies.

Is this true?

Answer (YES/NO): YES